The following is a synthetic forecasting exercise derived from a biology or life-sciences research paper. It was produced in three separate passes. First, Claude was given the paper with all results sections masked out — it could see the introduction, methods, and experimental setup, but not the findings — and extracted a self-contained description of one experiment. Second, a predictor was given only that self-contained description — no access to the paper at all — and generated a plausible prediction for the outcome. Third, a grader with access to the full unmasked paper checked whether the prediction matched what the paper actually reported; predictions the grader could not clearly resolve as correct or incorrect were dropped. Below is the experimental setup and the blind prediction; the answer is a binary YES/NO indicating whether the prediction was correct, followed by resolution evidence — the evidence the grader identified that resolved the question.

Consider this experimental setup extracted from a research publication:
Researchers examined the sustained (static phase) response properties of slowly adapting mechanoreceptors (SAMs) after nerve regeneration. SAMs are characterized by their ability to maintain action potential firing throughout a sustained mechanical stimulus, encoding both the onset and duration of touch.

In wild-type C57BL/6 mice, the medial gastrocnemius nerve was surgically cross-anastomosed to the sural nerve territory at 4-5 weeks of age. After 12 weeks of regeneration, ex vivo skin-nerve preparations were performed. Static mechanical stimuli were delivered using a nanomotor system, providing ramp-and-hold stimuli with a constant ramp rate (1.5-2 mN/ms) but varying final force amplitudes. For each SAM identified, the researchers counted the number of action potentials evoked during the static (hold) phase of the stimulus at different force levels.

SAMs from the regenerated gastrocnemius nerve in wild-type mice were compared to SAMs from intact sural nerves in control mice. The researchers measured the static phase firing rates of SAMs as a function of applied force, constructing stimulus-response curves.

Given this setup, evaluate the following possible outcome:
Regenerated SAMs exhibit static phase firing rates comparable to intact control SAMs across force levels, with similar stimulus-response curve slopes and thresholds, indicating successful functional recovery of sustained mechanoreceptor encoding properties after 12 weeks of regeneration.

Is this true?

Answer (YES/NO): NO